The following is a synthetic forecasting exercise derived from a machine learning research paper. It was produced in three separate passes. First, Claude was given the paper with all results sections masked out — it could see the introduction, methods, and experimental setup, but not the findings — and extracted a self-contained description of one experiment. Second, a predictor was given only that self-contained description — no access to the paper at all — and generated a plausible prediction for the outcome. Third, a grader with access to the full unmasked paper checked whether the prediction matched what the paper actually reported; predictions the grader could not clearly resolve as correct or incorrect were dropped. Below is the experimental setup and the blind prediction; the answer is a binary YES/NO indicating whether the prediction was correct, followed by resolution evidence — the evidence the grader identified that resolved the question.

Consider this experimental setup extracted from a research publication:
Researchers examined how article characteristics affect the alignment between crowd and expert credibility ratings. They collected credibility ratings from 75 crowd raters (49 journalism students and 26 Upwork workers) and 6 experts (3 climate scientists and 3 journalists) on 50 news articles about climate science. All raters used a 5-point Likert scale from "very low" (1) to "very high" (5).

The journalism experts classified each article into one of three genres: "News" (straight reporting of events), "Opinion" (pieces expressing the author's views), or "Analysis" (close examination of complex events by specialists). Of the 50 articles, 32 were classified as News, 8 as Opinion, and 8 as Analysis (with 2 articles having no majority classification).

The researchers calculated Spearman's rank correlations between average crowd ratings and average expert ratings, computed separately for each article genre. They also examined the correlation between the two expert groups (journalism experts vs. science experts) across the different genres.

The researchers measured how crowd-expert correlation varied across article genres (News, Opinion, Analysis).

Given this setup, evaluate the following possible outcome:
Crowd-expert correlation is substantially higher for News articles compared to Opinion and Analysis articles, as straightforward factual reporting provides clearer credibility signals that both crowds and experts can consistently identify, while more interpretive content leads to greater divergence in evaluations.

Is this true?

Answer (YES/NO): NO